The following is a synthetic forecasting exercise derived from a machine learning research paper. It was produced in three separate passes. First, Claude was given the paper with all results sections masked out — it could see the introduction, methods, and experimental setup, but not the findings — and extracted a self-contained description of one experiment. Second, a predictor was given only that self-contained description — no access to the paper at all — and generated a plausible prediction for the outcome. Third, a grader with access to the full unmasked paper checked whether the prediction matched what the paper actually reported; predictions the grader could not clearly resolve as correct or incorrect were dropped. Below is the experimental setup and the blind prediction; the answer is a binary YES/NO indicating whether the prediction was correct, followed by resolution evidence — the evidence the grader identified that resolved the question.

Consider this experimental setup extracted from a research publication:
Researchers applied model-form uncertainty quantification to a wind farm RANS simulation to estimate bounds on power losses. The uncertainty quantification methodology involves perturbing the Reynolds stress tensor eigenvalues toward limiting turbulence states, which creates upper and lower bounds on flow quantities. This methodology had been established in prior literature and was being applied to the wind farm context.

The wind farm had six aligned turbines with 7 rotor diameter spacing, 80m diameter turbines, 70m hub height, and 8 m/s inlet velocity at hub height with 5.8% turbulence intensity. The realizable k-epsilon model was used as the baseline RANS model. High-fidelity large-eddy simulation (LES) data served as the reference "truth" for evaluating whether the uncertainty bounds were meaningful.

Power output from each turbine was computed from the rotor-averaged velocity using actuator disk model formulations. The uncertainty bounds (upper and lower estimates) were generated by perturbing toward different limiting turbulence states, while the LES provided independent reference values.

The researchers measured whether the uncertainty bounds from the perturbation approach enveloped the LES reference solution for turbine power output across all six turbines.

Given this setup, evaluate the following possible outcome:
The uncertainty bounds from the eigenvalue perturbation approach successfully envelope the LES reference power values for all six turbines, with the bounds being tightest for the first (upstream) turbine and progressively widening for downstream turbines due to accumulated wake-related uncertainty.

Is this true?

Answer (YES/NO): NO